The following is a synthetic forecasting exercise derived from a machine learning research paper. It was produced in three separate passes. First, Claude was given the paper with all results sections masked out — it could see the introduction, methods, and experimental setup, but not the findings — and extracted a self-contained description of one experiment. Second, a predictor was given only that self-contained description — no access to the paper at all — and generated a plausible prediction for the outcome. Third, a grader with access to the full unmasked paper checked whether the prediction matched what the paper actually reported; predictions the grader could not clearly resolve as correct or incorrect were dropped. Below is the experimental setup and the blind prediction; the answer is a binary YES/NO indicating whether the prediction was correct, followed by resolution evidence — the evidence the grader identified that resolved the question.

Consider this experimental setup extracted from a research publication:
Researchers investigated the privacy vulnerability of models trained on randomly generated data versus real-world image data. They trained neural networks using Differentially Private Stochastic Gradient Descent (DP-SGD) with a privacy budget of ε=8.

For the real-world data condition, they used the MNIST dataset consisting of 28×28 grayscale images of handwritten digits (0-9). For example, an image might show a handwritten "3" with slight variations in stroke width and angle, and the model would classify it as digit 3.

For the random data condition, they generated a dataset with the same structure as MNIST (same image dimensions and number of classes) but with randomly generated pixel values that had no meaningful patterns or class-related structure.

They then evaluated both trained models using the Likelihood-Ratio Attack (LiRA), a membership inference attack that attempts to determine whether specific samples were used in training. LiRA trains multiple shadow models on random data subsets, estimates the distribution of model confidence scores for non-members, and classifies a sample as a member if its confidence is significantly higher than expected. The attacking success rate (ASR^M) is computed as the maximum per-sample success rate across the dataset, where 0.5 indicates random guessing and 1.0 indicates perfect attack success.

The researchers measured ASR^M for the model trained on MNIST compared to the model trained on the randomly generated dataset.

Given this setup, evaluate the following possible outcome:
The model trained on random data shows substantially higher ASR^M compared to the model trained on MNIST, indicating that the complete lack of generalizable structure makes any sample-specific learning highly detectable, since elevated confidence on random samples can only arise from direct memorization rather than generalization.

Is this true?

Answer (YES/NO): NO